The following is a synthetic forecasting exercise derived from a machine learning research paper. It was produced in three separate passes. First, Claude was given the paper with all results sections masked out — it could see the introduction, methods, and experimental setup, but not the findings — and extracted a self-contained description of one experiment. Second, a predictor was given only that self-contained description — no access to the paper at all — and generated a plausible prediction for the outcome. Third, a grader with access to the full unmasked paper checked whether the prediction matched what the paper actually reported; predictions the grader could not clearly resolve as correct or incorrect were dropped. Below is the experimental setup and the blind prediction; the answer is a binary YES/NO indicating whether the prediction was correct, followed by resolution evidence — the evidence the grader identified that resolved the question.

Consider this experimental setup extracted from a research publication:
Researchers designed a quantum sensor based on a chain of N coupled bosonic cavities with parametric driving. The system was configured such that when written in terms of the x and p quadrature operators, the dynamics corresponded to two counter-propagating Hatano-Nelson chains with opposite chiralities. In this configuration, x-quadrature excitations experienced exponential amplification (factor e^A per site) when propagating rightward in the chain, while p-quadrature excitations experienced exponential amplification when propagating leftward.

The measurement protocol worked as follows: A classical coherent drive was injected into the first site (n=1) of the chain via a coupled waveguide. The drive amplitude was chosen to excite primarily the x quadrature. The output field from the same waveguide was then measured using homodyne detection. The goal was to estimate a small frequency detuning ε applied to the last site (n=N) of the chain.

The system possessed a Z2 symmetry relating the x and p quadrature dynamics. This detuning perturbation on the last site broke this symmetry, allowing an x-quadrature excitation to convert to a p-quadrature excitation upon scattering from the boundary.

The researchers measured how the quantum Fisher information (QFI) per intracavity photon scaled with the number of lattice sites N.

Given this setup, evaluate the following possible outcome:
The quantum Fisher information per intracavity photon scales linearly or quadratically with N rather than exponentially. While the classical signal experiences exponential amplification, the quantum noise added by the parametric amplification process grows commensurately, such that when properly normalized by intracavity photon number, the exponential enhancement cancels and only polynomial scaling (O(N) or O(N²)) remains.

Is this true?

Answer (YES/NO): NO